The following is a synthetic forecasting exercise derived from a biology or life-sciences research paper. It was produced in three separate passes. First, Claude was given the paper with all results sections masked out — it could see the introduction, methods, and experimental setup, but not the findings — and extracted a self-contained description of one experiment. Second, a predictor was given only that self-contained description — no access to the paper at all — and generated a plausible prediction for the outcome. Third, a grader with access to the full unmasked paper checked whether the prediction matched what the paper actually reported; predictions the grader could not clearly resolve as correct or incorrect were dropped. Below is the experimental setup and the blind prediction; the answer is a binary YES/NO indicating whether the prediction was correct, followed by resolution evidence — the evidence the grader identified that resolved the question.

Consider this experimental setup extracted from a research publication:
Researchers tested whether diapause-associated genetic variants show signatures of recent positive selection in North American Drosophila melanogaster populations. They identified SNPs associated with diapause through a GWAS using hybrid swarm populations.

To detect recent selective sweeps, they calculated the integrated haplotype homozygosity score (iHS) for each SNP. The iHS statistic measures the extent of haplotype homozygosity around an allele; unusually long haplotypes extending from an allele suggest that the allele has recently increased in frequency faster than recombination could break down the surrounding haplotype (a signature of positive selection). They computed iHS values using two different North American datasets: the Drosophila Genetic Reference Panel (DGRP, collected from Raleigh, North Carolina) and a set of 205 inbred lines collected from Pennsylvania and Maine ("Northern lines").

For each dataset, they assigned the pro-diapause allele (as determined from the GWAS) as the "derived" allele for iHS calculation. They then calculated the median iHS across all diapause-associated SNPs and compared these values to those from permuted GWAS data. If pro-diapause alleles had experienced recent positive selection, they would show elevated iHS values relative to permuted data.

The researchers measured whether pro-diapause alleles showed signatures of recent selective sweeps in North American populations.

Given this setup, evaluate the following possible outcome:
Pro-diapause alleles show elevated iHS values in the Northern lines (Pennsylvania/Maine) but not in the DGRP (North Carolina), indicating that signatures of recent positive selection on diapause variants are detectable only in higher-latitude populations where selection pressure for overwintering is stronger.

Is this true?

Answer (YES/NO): NO